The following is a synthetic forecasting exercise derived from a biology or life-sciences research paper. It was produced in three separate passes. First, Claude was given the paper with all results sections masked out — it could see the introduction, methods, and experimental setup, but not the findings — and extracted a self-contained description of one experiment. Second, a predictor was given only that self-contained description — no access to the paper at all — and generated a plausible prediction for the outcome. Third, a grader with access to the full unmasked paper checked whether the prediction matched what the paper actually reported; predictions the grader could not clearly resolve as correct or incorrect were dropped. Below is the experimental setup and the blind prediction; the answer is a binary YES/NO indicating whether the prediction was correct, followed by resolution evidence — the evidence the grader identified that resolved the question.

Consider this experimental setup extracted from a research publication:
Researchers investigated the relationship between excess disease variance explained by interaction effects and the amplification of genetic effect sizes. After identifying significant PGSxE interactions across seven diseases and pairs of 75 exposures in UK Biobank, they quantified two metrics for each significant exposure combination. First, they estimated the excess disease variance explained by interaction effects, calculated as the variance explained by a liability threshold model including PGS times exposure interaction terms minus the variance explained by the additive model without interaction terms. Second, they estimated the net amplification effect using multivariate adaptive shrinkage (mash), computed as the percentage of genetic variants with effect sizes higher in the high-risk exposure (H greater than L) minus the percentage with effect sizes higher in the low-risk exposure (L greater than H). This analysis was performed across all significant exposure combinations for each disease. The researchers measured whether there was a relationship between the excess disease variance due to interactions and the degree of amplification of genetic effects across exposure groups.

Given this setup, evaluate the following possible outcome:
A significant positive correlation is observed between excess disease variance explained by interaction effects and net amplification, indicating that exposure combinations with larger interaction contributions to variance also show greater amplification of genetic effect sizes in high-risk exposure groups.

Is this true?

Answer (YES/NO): YES